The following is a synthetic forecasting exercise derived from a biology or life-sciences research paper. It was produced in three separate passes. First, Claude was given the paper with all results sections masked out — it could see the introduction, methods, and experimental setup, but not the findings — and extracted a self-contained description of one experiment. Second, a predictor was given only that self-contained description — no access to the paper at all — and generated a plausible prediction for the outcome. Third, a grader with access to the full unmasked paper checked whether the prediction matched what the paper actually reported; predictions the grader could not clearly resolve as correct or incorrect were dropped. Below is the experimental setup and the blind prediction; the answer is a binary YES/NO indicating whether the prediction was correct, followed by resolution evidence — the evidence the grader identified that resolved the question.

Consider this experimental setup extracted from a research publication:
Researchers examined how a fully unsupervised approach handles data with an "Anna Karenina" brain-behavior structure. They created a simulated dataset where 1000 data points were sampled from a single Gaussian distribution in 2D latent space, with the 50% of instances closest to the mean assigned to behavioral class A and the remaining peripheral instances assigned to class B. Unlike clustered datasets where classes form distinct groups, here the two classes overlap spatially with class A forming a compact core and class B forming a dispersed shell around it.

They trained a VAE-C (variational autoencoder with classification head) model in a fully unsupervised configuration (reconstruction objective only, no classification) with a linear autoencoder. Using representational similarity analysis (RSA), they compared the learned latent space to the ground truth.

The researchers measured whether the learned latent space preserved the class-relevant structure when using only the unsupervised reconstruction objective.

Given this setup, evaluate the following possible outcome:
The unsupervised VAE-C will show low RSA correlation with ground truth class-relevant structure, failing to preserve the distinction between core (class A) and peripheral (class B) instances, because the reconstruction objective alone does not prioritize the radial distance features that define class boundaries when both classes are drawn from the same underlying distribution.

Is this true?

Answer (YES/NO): NO